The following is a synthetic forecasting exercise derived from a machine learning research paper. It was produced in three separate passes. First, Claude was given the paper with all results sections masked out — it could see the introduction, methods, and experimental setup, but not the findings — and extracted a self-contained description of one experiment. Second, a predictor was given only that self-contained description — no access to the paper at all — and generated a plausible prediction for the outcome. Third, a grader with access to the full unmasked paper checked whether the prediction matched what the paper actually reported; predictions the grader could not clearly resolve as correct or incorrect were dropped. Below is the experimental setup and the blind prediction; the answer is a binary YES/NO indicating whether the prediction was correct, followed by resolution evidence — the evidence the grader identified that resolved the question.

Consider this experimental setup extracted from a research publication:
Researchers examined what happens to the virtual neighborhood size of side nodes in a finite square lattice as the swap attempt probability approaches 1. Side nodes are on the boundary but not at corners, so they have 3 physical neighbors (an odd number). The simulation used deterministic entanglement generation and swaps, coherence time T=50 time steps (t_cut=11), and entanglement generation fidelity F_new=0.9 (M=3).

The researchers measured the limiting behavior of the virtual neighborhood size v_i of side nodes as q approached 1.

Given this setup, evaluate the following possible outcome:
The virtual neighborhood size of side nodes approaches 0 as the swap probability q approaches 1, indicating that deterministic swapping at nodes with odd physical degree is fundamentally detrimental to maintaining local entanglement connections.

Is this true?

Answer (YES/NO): NO